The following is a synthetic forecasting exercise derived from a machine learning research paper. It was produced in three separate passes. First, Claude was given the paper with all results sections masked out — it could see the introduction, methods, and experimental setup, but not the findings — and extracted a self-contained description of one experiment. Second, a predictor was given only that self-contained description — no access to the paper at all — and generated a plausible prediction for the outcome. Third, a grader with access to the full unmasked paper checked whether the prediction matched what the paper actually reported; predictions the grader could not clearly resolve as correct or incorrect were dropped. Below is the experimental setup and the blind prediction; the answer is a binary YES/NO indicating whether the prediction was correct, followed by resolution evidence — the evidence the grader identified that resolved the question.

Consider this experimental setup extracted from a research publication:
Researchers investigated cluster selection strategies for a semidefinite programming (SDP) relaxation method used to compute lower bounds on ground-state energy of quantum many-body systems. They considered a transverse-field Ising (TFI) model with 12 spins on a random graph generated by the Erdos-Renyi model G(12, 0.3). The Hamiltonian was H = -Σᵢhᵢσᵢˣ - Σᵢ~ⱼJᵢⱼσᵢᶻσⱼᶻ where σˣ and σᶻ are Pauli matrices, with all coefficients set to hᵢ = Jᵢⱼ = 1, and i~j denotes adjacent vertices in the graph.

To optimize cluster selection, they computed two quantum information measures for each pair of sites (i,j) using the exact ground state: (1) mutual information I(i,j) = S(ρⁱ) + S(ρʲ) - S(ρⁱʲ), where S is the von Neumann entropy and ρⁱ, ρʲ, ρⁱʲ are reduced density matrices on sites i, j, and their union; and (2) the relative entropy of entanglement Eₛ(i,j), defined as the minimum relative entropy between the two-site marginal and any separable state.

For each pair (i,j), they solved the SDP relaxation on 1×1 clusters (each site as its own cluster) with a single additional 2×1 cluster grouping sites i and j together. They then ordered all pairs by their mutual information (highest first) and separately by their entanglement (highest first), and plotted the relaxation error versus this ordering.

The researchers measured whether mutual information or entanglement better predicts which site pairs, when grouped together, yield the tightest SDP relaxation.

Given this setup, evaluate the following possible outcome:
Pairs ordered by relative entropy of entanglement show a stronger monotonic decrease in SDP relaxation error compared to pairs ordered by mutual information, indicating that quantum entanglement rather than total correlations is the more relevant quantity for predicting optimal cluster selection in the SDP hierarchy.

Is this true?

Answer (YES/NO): NO